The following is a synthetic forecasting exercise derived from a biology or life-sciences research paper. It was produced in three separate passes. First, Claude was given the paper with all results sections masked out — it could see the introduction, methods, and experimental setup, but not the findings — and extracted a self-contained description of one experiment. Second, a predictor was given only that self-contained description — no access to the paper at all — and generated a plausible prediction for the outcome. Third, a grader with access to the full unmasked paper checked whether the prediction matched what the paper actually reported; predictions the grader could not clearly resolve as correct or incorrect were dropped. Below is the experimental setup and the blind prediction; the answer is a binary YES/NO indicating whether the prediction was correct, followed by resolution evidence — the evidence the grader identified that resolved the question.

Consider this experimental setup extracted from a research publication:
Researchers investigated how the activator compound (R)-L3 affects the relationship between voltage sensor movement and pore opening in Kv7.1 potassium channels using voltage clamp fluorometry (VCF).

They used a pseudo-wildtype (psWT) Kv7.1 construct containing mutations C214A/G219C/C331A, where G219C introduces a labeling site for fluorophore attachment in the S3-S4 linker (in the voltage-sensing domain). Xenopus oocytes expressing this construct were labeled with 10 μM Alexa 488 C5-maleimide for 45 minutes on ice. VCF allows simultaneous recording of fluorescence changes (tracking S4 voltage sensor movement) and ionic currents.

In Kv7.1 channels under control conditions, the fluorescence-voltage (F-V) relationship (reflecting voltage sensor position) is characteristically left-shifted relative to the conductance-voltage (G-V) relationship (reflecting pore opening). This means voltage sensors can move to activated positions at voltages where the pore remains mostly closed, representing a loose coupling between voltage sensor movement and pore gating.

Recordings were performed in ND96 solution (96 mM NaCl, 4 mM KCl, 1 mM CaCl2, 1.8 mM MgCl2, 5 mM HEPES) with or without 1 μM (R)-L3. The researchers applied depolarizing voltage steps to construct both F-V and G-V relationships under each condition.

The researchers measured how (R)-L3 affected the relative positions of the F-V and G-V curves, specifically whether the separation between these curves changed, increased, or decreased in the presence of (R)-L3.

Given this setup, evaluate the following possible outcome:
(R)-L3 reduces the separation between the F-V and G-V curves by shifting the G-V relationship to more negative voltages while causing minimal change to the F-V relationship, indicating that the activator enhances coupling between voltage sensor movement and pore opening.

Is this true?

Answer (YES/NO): NO